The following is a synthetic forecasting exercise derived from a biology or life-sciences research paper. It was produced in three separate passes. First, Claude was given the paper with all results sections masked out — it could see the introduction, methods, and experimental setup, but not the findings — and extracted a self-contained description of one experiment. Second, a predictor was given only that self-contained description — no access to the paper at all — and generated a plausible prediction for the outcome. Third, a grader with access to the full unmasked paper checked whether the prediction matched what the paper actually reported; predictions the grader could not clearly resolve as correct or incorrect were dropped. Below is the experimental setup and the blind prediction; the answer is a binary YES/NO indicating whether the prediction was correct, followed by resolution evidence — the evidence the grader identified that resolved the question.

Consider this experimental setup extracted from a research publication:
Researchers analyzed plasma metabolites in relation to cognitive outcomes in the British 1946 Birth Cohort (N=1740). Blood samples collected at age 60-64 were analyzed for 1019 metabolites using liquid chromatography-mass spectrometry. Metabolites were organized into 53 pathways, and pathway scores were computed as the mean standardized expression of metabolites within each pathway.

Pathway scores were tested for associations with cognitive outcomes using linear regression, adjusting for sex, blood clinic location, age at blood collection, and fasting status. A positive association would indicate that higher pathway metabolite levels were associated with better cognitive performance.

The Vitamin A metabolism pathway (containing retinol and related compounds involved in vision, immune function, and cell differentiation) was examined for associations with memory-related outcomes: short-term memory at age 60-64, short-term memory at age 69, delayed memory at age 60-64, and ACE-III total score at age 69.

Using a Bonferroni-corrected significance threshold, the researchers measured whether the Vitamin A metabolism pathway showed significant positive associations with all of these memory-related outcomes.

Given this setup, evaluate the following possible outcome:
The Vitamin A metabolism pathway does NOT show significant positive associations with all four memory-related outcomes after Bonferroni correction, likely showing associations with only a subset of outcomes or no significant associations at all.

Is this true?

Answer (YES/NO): NO